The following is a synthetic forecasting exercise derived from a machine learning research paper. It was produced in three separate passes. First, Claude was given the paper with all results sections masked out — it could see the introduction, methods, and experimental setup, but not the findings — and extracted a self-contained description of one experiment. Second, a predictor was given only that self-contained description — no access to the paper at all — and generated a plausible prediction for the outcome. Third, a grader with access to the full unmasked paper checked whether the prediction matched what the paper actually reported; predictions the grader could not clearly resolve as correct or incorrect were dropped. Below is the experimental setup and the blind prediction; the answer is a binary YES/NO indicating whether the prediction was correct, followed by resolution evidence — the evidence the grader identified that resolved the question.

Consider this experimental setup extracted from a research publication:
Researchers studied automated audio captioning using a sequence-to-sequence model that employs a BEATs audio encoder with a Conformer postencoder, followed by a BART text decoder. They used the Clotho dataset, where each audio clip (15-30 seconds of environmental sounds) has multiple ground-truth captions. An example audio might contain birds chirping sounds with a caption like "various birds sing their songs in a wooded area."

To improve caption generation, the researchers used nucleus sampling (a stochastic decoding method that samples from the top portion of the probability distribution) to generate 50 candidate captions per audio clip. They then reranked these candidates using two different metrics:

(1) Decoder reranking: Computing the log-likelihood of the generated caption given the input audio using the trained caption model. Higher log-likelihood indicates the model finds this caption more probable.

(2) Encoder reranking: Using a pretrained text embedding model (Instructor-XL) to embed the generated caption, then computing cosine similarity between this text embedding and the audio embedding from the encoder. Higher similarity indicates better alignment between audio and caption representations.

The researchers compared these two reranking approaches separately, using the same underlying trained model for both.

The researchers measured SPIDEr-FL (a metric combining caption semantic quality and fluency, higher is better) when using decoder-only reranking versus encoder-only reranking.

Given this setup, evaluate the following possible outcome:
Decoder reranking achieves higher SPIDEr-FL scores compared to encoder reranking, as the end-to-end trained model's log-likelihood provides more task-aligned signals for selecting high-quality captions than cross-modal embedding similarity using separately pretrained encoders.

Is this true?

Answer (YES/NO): YES